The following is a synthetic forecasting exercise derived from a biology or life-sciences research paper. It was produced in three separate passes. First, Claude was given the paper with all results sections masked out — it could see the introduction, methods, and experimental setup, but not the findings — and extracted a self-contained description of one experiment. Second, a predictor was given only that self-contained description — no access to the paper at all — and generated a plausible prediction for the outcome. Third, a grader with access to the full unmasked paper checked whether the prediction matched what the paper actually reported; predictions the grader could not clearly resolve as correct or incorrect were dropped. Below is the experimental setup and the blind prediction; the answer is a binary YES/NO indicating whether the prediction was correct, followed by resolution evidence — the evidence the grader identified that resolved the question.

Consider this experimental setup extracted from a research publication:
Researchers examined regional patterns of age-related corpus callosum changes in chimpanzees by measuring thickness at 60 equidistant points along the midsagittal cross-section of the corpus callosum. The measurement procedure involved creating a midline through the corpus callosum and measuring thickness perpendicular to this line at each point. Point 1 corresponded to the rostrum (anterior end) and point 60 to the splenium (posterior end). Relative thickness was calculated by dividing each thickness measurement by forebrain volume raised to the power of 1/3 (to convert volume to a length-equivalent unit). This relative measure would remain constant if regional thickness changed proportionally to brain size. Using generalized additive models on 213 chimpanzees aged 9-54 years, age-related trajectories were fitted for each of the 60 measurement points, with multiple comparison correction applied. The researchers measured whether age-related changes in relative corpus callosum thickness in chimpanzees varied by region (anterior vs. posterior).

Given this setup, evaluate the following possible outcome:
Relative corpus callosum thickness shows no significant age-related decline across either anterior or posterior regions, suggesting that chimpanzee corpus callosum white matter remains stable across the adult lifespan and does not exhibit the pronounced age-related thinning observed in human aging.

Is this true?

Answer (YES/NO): YES